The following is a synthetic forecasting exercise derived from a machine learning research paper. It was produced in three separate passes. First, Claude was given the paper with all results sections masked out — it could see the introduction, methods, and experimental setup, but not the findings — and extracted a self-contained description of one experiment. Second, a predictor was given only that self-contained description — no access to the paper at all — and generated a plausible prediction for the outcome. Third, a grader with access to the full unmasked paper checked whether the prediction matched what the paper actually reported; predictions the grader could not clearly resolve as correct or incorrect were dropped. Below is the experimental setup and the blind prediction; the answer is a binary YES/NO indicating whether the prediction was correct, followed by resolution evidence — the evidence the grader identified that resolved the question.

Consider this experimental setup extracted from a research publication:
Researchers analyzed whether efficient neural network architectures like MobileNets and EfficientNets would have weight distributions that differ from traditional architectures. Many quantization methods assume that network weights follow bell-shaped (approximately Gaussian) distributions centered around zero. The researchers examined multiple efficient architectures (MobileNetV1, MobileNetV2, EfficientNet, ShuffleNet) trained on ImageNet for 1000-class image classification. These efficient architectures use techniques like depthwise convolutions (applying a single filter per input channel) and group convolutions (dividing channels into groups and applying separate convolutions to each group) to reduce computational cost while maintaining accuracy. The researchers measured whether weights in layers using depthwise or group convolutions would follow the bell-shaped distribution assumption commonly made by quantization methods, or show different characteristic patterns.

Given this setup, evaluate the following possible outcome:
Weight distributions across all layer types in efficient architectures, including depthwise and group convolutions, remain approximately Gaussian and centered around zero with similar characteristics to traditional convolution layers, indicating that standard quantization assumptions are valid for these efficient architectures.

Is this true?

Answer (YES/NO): NO